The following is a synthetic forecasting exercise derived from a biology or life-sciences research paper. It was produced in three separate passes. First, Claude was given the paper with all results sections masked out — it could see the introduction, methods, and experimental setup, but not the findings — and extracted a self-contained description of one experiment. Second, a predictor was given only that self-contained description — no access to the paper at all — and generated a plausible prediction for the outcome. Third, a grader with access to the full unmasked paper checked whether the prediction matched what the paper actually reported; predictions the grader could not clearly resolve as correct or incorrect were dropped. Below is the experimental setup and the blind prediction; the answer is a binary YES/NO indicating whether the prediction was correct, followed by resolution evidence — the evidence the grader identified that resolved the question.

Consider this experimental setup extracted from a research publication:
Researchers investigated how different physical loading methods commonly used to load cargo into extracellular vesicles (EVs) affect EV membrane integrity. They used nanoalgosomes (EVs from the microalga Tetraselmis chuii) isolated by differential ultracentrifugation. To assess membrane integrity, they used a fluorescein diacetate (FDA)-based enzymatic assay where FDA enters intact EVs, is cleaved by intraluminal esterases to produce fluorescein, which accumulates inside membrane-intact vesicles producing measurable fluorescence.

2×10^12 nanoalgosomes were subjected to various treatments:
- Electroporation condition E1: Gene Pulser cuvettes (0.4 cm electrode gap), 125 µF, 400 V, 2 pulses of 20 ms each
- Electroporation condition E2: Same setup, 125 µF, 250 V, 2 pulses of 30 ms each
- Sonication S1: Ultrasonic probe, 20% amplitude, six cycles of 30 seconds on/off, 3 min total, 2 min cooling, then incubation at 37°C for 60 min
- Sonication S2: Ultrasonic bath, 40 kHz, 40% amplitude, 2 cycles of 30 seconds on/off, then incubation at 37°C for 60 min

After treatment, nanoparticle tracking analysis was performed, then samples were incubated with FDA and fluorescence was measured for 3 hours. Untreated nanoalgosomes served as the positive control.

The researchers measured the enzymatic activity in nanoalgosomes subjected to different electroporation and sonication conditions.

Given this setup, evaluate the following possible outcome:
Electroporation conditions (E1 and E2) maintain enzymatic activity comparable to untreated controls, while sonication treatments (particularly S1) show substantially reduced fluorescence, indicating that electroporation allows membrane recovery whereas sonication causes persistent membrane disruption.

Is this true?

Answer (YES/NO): NO